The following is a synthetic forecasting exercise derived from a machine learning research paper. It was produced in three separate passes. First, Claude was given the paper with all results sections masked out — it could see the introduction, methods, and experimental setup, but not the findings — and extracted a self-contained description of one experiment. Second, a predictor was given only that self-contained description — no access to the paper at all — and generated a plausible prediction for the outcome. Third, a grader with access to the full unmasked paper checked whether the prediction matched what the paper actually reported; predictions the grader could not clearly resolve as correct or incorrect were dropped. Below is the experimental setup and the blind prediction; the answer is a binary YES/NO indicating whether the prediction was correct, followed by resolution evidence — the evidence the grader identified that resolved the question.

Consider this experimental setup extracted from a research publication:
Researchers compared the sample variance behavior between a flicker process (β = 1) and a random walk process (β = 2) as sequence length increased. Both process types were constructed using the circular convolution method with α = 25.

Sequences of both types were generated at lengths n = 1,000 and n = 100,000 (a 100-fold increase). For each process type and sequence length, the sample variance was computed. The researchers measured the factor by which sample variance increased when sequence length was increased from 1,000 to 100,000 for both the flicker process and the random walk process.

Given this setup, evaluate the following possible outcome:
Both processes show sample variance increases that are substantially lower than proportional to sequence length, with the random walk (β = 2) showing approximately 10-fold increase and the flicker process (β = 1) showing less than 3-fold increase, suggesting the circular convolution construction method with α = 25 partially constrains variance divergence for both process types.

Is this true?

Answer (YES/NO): NO